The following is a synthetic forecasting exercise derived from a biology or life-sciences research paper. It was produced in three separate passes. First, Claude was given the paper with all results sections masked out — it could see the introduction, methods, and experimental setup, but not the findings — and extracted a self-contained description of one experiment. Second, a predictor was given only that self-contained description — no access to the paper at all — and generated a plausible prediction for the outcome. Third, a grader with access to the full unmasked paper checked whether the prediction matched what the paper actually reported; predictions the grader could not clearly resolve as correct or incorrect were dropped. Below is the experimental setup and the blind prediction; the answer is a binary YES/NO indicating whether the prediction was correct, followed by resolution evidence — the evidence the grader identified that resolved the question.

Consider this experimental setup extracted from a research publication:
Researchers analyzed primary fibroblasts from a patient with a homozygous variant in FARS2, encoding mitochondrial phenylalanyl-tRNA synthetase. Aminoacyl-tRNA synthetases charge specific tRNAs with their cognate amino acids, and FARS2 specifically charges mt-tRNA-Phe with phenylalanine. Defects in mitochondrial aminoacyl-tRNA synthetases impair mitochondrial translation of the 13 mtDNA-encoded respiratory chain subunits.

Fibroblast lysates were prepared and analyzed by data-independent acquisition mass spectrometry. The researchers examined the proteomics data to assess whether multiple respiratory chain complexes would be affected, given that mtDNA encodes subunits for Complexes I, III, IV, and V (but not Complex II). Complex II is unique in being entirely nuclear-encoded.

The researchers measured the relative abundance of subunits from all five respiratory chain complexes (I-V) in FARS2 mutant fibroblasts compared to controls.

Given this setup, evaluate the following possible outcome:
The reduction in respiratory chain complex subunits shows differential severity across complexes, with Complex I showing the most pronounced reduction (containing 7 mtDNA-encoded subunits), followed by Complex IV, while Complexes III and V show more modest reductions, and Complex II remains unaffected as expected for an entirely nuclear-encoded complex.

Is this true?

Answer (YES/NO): NO